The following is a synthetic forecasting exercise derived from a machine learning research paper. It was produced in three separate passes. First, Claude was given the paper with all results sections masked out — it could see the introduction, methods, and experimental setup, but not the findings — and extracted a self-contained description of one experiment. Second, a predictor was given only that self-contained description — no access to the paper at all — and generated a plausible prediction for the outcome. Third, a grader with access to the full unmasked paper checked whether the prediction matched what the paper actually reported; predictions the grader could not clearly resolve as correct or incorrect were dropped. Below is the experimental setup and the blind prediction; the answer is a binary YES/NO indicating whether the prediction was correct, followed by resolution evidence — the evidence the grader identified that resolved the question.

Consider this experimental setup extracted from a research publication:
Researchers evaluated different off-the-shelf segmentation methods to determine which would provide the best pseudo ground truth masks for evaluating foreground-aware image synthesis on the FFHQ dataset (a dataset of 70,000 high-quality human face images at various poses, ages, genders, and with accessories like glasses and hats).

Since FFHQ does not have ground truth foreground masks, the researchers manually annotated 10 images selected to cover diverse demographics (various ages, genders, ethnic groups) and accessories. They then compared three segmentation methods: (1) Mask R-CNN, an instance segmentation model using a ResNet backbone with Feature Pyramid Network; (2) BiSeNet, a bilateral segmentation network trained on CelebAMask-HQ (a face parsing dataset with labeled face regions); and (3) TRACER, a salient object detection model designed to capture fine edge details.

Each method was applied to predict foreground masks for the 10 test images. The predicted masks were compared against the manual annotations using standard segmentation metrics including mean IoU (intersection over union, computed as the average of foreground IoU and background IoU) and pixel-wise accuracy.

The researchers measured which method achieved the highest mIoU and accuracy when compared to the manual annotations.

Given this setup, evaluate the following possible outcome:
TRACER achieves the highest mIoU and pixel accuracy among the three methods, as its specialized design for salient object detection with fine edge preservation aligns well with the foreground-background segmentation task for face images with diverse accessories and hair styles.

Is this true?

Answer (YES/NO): YES